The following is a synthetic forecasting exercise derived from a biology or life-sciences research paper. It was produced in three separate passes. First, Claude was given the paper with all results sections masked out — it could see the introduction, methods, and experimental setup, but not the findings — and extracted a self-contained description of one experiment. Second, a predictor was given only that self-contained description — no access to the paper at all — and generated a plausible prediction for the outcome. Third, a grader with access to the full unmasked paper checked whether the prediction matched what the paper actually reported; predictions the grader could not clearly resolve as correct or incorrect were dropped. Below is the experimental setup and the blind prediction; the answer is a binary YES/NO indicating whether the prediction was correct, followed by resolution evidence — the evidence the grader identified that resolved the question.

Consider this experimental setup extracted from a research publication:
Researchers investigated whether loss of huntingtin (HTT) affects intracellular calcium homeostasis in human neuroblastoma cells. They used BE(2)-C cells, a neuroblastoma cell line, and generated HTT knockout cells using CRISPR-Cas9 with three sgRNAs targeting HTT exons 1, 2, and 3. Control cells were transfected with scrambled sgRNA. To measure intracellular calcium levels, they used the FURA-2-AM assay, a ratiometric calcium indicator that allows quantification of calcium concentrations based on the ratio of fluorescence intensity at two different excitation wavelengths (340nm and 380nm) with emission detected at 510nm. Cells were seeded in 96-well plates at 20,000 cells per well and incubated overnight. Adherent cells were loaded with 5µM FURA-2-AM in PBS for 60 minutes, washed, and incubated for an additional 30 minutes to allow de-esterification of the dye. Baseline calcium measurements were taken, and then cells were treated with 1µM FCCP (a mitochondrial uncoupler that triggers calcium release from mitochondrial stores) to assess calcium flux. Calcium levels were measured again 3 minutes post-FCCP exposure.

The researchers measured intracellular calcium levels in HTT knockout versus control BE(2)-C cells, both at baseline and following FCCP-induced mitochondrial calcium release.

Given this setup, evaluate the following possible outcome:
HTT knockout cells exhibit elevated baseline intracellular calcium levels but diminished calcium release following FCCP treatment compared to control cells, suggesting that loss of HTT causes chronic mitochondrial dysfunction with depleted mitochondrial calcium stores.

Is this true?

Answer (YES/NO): NO